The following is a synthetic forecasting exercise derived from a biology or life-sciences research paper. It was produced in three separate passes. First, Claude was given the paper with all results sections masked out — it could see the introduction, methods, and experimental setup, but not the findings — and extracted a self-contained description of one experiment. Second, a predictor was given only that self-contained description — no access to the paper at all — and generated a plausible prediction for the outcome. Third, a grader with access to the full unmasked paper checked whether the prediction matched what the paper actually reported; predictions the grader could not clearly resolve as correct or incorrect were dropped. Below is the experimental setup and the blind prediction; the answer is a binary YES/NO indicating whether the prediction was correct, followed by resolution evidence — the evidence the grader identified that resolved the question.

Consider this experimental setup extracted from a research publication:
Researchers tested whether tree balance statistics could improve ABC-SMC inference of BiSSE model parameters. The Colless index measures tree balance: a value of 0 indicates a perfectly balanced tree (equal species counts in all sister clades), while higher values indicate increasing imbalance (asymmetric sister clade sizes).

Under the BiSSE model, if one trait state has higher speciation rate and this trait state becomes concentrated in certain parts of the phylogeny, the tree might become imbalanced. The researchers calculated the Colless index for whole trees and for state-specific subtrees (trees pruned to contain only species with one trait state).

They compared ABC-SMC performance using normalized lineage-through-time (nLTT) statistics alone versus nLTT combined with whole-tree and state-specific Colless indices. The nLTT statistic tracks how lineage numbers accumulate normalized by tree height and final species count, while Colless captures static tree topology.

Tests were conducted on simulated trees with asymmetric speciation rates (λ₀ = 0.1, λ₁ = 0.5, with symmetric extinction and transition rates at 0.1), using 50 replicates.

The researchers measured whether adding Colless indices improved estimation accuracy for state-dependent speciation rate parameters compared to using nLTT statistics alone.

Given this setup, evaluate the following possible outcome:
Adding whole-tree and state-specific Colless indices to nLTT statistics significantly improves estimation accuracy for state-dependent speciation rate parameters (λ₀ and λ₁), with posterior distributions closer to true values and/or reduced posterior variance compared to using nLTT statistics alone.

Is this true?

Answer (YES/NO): NO